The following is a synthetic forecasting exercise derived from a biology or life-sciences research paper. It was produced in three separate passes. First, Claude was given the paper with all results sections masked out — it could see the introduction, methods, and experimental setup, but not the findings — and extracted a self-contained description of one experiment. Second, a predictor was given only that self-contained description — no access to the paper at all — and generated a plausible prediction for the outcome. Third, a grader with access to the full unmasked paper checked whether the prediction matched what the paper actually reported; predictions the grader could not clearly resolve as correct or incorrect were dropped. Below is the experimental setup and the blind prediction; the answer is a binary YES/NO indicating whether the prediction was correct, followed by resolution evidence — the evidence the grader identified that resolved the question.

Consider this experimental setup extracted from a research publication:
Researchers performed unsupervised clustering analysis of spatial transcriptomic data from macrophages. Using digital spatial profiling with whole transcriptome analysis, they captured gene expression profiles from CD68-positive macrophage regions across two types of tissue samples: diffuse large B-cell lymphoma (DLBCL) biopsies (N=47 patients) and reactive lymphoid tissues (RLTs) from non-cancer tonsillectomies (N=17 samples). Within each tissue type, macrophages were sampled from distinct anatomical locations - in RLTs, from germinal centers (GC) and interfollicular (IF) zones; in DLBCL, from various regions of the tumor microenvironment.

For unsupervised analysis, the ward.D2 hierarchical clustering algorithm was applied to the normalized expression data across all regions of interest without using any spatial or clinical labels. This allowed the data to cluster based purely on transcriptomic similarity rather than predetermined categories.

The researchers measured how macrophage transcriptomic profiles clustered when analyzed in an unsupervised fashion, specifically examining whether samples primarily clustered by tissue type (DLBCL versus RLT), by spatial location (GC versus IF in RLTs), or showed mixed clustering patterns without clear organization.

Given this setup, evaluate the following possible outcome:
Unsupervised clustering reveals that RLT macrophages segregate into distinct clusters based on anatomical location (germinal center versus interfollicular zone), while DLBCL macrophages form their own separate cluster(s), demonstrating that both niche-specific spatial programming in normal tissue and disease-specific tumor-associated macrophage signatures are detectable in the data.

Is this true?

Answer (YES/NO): YES